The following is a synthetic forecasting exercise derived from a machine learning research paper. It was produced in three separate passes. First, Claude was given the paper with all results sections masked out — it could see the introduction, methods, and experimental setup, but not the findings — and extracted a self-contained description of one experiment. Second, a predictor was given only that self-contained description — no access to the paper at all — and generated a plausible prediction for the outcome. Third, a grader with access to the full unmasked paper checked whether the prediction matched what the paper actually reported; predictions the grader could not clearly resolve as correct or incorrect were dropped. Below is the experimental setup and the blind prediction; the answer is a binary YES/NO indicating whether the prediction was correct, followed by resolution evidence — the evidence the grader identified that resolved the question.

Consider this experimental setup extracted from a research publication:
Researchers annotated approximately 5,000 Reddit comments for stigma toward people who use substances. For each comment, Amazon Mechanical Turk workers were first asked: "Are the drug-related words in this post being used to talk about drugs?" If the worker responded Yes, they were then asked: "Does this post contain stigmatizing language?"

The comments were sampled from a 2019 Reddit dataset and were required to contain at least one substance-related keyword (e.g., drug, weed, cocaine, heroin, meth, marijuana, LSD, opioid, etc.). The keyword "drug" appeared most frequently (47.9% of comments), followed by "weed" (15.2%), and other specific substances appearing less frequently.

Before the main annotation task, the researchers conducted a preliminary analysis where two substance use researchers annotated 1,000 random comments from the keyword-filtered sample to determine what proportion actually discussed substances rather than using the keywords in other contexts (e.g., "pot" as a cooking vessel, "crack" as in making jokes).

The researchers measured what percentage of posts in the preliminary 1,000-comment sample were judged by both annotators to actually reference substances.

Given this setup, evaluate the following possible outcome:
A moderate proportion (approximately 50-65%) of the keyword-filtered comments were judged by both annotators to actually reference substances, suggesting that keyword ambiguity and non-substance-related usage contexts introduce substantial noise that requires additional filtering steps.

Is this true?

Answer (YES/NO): YES